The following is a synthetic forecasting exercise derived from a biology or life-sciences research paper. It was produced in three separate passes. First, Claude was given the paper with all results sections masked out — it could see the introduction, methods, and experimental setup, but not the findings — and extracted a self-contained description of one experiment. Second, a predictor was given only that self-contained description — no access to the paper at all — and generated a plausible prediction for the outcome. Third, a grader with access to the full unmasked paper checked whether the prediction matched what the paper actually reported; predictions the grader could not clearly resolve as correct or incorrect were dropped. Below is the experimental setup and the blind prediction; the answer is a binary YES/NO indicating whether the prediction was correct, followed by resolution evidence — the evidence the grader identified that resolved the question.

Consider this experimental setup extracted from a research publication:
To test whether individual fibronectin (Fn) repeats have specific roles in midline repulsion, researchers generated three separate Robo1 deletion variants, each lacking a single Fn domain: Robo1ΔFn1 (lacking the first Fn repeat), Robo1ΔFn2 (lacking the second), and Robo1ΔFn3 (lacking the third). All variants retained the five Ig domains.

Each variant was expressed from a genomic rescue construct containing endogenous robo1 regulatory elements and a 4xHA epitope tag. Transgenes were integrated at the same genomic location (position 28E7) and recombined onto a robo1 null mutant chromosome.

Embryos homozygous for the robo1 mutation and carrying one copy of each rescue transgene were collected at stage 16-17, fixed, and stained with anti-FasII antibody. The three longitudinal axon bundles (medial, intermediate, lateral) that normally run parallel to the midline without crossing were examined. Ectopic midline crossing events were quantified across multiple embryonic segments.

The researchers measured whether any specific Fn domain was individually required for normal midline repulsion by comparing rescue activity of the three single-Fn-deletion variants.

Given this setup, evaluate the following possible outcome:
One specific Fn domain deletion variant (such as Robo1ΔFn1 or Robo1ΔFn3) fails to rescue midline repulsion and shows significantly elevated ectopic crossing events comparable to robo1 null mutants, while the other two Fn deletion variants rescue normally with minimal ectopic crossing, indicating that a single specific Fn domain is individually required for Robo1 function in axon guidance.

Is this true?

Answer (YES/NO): NO